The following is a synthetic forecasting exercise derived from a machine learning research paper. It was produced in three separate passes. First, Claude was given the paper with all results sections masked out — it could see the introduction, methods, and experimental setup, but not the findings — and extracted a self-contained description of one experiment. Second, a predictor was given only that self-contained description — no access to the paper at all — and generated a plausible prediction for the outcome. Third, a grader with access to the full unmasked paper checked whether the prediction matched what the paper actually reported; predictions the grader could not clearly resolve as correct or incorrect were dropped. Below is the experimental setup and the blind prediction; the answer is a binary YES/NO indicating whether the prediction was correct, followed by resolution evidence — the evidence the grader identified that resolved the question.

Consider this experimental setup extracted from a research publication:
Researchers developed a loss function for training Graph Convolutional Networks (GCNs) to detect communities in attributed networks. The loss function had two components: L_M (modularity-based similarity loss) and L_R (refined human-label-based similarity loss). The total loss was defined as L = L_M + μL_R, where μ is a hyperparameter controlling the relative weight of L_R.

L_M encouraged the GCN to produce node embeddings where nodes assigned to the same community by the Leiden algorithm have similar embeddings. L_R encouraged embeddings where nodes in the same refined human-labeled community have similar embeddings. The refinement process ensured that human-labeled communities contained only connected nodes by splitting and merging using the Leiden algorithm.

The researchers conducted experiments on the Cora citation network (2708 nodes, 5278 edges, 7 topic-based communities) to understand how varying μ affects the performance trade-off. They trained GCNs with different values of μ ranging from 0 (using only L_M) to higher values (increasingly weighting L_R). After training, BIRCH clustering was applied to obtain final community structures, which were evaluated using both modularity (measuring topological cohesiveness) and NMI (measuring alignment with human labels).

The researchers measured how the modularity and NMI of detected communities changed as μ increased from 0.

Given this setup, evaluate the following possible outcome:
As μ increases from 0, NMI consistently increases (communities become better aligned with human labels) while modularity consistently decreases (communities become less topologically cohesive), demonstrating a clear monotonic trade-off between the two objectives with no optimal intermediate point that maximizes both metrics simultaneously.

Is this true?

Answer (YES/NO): NO